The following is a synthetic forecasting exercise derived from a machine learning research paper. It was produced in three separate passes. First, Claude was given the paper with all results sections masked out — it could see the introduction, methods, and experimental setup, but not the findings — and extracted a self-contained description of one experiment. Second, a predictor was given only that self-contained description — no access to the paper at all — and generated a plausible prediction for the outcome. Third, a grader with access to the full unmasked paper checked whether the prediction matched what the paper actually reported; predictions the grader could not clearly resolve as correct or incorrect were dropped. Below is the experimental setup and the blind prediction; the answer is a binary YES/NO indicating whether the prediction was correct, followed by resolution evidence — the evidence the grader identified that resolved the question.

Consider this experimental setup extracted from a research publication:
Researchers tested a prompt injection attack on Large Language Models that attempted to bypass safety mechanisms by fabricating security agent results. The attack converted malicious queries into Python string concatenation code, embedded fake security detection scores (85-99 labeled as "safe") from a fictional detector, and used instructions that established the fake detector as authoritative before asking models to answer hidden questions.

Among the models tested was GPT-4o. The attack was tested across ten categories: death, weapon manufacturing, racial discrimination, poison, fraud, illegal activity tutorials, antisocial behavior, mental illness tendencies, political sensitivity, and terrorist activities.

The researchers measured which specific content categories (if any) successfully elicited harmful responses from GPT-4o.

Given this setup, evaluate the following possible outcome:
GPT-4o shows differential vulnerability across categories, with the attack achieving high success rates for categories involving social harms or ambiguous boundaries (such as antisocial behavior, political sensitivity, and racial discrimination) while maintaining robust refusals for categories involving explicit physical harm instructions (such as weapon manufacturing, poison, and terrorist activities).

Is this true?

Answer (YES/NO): NO